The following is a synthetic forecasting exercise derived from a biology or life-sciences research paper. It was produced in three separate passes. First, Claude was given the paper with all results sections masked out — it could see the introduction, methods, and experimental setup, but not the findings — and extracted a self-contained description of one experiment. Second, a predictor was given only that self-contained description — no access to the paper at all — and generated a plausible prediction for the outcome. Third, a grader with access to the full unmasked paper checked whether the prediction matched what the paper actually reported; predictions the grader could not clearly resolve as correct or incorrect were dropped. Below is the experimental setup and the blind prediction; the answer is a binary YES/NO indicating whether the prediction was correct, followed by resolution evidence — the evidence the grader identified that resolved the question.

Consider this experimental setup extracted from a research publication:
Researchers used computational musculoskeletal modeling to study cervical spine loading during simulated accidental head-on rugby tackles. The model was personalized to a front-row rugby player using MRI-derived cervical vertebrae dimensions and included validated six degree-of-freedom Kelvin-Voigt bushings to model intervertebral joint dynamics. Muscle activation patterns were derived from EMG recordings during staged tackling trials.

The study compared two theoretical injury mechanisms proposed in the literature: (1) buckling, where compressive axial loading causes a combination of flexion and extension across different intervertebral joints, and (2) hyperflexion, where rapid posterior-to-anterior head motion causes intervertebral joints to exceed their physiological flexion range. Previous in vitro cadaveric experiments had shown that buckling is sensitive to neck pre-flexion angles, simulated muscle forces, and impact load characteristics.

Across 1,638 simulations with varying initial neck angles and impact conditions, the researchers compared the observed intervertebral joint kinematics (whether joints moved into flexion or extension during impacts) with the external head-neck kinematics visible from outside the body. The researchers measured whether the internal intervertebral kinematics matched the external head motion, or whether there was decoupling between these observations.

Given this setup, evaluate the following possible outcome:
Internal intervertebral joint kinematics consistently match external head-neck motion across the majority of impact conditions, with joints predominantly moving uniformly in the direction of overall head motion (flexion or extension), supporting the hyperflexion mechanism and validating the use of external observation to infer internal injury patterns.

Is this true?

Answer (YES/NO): NO